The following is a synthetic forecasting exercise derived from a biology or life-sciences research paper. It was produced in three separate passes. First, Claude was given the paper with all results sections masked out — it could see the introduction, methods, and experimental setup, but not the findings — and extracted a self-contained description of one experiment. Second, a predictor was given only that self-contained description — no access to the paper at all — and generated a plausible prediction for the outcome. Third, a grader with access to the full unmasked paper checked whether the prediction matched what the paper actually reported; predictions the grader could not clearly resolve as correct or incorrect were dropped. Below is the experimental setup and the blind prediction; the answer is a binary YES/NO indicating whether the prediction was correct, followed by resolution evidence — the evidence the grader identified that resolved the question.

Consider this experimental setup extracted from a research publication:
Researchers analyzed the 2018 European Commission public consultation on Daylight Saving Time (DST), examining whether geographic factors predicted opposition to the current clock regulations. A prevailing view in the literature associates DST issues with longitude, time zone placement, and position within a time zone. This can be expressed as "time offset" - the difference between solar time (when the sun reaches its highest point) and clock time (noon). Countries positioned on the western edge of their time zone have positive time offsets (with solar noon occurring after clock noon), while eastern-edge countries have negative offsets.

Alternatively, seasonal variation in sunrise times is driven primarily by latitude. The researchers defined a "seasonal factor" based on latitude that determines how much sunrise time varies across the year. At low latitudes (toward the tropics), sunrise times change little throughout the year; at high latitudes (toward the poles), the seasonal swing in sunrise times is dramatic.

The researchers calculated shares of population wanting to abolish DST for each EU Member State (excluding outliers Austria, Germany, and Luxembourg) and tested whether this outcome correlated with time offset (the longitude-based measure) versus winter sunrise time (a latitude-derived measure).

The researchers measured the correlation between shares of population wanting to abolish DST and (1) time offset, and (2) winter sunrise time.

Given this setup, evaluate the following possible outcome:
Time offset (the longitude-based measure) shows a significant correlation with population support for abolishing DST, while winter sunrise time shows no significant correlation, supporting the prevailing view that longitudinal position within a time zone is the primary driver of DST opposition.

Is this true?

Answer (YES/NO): NO